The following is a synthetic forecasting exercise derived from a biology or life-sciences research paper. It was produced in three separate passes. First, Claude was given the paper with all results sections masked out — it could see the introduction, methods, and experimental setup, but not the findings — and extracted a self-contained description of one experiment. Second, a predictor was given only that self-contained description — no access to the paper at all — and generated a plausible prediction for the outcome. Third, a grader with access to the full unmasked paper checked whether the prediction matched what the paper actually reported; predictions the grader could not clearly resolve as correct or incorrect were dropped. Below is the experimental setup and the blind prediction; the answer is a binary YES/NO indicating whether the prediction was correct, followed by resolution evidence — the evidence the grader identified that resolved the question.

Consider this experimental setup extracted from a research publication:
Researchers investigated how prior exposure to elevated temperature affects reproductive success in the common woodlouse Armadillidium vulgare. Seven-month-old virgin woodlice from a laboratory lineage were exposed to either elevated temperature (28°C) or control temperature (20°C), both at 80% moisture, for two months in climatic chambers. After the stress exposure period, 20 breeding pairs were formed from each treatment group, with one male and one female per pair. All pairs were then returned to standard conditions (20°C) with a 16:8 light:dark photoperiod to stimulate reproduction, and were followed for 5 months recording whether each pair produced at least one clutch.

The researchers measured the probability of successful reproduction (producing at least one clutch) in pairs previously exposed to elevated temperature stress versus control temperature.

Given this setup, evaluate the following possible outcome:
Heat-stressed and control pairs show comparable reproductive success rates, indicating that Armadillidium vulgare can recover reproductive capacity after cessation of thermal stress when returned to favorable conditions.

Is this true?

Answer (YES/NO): NO